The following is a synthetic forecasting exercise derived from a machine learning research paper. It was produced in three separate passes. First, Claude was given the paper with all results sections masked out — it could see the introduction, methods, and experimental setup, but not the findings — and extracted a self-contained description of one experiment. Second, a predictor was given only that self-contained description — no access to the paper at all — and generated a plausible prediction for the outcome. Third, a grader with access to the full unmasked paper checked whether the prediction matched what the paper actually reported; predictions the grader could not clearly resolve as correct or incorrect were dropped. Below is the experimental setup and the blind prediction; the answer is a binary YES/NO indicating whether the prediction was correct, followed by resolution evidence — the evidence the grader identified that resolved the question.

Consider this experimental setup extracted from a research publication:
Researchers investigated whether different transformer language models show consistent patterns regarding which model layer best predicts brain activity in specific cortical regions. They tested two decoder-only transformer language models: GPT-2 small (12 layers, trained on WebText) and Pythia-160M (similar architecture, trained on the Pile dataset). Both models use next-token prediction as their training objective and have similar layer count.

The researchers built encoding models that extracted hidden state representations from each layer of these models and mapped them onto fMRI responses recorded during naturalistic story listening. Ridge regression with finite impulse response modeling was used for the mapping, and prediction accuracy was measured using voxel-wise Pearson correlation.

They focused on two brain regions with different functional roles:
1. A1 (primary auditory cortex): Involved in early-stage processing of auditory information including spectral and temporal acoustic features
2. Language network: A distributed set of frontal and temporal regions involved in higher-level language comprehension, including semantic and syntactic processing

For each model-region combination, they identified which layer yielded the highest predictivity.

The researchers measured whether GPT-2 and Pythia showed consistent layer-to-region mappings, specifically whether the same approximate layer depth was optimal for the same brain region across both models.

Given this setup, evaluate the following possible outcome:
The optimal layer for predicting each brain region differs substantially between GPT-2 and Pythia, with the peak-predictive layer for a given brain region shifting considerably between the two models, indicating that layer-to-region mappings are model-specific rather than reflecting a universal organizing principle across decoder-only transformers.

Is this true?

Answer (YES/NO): NO